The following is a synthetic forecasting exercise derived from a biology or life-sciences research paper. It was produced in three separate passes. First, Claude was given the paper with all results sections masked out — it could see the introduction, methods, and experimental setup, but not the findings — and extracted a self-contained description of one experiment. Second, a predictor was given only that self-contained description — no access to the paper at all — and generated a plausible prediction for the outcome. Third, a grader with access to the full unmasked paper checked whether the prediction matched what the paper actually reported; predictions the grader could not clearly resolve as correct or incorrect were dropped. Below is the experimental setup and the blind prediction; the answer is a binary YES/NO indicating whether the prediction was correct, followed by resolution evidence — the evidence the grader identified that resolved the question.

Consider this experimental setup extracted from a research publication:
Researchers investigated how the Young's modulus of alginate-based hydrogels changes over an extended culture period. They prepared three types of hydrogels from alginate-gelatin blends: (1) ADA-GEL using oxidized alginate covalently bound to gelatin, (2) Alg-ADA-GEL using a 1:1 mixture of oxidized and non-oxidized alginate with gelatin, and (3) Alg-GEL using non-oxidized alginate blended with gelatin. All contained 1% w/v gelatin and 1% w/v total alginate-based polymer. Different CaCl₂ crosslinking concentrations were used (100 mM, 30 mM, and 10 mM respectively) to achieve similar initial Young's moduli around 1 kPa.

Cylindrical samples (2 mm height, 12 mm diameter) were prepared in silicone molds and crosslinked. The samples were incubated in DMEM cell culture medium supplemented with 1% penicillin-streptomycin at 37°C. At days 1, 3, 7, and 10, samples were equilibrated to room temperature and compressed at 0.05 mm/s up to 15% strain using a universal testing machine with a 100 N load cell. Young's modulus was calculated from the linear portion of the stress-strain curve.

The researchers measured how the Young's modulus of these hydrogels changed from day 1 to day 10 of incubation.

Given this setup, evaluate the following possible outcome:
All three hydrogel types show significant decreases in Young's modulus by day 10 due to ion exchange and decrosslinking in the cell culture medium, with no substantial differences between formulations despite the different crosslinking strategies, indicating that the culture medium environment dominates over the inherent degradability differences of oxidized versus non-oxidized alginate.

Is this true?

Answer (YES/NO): NO